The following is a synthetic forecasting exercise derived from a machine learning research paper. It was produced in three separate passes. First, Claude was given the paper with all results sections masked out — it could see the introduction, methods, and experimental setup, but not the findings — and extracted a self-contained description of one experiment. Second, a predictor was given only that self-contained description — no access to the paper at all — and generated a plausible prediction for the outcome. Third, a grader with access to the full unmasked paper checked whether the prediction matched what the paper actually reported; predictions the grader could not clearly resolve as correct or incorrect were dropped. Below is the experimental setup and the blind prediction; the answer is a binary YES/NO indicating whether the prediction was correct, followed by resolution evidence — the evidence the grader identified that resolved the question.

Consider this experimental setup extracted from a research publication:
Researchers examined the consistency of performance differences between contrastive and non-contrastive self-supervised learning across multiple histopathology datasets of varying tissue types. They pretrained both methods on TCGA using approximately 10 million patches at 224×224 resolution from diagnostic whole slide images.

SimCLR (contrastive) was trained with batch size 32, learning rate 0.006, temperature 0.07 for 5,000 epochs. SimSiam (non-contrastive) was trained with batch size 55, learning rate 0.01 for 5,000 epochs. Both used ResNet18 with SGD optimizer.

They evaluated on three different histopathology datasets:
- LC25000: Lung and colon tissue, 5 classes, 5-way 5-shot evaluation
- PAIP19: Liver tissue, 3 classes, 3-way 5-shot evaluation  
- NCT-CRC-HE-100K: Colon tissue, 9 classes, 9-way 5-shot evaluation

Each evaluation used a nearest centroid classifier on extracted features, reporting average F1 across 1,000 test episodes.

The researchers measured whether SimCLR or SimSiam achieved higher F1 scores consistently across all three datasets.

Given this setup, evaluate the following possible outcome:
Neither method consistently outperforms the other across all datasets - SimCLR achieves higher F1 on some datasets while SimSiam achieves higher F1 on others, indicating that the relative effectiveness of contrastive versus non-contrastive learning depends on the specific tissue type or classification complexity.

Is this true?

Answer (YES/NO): NO